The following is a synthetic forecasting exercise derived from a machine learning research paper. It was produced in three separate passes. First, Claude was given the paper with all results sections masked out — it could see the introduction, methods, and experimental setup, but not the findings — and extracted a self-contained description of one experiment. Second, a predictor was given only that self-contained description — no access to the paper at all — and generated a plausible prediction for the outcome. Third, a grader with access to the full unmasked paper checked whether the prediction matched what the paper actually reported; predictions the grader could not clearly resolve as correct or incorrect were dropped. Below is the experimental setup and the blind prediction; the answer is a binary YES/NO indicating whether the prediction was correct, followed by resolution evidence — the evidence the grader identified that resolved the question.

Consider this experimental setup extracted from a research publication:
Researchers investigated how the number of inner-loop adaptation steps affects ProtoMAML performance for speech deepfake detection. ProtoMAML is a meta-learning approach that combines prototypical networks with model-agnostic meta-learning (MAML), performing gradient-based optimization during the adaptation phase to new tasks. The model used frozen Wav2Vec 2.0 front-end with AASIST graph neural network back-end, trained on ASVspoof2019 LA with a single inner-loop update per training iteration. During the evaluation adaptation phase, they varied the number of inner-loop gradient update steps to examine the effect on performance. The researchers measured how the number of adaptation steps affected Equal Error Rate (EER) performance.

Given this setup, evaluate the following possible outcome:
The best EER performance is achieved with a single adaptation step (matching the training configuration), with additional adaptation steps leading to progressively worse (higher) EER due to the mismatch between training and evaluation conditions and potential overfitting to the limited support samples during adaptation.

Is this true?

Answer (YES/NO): NO